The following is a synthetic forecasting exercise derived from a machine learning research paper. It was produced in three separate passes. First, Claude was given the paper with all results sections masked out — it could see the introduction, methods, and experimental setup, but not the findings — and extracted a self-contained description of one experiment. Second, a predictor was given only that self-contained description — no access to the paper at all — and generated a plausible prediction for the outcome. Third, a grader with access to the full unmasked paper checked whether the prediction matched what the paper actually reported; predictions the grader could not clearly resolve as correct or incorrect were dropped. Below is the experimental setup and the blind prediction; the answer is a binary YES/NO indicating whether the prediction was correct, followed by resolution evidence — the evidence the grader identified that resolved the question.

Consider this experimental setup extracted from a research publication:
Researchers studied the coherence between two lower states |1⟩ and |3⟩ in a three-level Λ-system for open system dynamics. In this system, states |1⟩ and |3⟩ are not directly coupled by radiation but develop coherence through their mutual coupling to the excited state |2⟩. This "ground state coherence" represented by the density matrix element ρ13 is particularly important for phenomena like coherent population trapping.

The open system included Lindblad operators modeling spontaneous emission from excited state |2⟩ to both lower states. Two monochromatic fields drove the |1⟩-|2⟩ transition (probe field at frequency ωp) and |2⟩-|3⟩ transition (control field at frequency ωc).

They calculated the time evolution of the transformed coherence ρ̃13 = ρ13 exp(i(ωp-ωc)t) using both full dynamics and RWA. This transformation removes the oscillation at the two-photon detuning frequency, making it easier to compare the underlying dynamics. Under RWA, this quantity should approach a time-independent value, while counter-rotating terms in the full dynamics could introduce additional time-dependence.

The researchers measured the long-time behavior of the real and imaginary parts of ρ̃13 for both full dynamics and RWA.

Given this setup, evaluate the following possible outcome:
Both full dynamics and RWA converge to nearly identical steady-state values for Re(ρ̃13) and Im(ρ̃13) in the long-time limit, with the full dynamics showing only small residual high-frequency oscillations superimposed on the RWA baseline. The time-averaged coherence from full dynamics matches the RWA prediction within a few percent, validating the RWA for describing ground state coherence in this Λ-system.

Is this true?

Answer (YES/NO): NO